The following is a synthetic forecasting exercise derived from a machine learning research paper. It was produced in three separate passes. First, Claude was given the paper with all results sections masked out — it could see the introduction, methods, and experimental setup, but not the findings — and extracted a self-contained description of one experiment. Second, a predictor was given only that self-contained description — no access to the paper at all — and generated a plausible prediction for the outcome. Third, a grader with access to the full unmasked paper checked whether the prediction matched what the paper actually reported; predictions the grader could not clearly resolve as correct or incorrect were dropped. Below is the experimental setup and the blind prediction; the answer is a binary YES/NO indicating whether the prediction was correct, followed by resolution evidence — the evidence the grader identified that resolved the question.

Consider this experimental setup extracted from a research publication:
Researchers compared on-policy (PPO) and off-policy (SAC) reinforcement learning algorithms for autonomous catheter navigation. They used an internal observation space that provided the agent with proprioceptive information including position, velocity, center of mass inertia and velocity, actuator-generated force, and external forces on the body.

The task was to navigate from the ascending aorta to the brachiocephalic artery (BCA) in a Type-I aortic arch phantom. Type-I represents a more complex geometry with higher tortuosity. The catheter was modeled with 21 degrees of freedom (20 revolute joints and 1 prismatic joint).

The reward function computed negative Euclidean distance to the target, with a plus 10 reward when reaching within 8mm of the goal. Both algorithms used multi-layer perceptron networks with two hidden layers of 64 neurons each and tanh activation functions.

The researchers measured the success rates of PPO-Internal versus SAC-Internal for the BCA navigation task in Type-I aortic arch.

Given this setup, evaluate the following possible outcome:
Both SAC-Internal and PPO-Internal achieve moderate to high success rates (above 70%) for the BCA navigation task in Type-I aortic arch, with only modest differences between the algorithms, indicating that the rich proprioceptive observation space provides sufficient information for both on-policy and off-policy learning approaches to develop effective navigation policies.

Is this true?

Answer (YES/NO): NO